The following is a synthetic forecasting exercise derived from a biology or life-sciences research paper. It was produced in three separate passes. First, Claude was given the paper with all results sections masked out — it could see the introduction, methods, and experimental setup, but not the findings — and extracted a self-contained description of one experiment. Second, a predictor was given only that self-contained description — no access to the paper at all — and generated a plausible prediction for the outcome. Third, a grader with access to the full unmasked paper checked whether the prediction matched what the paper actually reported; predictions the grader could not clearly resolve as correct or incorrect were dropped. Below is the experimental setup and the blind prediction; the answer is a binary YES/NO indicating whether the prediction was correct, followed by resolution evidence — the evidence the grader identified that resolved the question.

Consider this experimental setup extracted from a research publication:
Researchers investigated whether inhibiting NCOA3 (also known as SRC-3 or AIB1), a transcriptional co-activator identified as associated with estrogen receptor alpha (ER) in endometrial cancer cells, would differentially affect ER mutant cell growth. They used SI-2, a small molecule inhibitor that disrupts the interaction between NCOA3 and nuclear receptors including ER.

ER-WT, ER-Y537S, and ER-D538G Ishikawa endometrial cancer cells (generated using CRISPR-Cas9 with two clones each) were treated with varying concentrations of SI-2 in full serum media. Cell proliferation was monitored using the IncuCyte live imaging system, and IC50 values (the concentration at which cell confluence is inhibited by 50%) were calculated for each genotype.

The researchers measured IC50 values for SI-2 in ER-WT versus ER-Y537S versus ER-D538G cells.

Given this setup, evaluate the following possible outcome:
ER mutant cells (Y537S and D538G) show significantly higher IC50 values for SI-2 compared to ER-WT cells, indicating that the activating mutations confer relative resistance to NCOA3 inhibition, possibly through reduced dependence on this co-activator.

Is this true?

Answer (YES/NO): NO